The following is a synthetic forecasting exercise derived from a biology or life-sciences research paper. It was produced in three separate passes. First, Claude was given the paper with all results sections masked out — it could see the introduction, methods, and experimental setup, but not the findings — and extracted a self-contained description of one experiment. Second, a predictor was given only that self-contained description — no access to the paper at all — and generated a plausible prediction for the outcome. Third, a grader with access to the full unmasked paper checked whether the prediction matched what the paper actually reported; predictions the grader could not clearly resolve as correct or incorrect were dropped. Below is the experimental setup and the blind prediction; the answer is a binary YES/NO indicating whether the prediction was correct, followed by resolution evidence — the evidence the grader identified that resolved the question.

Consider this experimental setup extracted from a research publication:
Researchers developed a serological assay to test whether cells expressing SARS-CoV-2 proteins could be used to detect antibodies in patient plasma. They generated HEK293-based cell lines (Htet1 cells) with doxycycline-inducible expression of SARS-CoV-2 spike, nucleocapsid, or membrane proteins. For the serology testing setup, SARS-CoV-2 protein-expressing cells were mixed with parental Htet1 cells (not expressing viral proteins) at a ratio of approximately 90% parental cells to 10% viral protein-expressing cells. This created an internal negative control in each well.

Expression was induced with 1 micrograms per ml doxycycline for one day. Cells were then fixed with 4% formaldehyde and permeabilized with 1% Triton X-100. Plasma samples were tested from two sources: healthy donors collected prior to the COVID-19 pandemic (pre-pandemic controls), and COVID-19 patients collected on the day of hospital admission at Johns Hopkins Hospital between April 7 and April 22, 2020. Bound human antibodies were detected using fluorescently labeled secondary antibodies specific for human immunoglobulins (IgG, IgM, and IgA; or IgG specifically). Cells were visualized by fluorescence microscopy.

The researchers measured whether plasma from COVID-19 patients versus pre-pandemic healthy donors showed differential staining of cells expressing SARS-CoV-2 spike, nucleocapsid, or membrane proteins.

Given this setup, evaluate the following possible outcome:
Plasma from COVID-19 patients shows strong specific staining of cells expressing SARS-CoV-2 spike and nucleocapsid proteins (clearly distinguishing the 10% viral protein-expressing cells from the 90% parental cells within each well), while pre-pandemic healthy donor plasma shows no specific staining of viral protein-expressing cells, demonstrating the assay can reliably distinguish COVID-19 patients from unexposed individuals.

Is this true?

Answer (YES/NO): YES